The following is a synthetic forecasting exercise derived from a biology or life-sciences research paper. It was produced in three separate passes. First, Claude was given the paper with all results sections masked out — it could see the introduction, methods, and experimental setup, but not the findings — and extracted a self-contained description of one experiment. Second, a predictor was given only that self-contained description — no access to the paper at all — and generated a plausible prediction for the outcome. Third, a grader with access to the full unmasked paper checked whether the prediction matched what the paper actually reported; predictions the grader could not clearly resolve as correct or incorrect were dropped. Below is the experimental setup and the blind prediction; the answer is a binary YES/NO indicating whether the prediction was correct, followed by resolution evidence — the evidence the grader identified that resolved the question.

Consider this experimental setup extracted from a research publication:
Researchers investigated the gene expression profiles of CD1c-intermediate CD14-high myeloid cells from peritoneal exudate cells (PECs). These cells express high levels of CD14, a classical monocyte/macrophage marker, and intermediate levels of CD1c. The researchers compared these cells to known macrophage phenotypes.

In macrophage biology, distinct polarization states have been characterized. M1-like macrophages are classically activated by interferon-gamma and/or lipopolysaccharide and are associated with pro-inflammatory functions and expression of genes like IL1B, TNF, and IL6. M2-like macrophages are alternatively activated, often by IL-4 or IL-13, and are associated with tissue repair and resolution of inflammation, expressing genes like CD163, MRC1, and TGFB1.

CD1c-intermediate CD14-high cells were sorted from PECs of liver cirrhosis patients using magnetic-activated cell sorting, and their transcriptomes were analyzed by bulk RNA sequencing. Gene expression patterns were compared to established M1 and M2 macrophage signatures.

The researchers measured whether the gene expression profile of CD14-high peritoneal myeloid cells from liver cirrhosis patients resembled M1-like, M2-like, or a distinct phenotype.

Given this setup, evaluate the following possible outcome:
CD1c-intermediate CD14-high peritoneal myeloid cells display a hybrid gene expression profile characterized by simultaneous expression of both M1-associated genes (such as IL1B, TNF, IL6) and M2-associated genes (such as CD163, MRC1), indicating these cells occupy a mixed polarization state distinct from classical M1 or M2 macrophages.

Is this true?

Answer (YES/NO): NO